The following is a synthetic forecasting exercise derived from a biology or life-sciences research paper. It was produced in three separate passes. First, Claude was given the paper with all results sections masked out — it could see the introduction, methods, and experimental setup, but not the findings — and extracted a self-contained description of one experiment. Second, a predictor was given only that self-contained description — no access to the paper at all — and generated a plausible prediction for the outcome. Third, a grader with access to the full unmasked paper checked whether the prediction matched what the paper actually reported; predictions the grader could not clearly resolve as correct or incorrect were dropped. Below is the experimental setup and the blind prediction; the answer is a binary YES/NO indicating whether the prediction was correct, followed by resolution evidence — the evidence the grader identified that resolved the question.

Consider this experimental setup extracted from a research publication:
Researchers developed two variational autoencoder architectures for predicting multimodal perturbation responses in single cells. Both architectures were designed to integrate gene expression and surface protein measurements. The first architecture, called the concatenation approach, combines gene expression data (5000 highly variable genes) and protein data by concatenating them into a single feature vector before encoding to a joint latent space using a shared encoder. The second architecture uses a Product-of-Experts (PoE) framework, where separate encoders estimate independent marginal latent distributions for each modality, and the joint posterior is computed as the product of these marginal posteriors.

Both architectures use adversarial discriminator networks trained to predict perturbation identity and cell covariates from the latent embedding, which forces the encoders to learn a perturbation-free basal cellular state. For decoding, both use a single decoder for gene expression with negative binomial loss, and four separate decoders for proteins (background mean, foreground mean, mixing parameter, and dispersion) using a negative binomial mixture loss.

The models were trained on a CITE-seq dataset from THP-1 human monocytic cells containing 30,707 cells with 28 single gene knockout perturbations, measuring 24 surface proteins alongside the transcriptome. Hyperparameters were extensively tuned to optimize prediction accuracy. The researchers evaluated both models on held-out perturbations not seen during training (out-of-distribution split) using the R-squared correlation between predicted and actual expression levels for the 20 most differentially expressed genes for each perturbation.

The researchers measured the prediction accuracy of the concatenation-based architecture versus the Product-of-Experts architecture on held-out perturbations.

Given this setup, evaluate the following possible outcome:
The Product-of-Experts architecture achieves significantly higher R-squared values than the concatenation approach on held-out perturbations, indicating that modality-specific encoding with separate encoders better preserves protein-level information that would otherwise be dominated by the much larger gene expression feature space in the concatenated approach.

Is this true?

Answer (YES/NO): NO